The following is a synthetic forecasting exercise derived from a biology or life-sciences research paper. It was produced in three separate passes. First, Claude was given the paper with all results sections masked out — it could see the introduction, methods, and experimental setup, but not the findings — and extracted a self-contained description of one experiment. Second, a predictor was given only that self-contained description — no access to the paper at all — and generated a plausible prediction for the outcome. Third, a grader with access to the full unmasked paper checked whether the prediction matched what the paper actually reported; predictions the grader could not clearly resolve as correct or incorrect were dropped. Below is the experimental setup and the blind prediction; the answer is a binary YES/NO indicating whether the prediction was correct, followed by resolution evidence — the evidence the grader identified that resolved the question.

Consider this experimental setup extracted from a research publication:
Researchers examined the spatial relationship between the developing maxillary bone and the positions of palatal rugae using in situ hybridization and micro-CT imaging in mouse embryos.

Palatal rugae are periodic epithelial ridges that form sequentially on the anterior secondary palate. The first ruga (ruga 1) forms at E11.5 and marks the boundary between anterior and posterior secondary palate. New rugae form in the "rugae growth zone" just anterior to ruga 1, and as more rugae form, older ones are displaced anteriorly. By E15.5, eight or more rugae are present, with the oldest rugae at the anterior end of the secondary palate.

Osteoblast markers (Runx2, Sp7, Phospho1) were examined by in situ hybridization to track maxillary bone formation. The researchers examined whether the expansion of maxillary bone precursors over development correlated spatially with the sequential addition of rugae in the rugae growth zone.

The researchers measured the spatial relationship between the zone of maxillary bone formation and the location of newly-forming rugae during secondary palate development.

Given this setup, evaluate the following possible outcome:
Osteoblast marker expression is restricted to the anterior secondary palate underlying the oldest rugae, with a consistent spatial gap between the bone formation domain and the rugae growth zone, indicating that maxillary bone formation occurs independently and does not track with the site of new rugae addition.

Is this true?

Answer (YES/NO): NO